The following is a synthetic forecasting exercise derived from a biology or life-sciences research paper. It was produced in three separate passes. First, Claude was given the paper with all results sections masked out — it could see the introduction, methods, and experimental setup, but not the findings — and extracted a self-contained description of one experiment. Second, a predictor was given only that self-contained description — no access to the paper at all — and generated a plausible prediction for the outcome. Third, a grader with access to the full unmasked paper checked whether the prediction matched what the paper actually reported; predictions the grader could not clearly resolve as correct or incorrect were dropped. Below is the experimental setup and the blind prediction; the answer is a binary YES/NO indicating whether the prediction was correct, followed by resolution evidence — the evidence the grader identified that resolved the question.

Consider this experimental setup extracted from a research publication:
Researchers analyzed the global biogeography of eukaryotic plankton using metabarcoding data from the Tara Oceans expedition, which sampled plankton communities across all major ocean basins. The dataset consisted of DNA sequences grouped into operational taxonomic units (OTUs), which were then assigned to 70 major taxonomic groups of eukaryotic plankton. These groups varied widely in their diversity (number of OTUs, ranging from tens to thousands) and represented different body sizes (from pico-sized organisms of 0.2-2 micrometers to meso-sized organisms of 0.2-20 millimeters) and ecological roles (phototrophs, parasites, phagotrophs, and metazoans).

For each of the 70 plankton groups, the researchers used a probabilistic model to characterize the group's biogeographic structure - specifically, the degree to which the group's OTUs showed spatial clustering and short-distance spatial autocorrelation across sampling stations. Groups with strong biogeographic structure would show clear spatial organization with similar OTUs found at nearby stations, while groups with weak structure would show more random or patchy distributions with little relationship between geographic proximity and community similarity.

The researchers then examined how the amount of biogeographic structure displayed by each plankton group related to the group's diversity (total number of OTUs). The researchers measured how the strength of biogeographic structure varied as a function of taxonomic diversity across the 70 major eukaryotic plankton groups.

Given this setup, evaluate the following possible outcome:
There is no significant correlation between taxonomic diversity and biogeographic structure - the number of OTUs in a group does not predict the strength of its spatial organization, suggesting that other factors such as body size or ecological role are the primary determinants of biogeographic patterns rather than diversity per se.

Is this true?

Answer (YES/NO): NO